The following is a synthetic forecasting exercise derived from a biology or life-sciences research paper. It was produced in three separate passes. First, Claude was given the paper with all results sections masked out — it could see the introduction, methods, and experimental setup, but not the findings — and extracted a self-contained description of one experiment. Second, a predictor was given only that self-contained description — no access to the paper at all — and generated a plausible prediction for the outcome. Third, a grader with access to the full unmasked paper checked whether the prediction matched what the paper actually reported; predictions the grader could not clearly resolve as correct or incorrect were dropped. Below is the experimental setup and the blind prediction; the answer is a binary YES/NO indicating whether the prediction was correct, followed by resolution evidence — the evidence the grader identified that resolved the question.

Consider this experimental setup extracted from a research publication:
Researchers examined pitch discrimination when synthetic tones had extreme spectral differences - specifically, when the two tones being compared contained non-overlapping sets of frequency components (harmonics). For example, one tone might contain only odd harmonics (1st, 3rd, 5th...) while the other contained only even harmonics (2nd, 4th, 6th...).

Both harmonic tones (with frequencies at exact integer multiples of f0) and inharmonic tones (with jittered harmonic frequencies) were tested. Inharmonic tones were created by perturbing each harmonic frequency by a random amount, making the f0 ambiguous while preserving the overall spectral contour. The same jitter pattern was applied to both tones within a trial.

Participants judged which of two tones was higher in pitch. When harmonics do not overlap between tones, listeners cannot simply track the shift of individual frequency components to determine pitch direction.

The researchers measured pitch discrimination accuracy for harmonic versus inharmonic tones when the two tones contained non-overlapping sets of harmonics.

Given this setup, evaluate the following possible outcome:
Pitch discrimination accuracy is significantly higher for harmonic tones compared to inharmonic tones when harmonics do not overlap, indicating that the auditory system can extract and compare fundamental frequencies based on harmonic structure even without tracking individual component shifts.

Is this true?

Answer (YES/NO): YES